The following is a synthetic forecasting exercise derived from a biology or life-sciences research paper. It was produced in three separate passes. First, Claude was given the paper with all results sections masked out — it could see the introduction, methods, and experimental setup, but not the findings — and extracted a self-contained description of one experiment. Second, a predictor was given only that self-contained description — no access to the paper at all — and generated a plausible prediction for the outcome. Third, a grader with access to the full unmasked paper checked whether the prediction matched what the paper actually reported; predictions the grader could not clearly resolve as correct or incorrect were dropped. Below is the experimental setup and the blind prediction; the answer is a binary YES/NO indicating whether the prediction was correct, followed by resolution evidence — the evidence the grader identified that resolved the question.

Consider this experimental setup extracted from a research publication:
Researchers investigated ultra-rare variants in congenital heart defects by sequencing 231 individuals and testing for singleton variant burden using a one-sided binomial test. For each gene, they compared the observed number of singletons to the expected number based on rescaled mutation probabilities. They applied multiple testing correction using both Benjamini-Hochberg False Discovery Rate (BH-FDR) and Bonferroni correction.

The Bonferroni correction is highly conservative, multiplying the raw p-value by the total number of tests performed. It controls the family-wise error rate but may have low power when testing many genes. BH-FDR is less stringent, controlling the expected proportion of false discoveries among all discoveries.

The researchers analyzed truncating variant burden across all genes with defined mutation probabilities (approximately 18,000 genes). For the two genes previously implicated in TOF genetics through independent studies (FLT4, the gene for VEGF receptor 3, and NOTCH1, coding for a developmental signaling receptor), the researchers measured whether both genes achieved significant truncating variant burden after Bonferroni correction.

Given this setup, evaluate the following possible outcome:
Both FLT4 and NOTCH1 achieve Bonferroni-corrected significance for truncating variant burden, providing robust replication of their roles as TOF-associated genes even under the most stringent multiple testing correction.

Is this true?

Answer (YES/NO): NO